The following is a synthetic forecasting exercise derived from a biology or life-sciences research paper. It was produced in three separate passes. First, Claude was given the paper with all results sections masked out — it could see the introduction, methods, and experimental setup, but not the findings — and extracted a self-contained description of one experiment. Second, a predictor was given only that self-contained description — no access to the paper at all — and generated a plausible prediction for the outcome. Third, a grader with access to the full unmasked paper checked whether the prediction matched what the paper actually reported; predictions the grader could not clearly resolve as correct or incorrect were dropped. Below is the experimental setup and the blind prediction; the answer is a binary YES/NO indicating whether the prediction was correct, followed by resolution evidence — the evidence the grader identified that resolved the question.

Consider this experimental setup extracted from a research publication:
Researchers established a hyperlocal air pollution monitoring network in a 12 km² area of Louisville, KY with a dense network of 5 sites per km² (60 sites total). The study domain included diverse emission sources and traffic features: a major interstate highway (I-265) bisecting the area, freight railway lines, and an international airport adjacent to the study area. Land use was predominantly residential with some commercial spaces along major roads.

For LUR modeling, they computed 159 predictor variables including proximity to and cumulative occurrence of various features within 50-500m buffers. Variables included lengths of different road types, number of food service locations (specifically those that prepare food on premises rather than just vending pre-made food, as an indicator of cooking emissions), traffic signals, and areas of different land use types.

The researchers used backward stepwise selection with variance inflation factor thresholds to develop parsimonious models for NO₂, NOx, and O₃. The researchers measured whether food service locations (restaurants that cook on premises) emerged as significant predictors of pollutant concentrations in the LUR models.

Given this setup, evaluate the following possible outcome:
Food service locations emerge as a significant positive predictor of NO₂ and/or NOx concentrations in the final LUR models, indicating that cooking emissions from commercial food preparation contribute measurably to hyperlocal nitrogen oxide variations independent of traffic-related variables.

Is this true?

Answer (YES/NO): YES